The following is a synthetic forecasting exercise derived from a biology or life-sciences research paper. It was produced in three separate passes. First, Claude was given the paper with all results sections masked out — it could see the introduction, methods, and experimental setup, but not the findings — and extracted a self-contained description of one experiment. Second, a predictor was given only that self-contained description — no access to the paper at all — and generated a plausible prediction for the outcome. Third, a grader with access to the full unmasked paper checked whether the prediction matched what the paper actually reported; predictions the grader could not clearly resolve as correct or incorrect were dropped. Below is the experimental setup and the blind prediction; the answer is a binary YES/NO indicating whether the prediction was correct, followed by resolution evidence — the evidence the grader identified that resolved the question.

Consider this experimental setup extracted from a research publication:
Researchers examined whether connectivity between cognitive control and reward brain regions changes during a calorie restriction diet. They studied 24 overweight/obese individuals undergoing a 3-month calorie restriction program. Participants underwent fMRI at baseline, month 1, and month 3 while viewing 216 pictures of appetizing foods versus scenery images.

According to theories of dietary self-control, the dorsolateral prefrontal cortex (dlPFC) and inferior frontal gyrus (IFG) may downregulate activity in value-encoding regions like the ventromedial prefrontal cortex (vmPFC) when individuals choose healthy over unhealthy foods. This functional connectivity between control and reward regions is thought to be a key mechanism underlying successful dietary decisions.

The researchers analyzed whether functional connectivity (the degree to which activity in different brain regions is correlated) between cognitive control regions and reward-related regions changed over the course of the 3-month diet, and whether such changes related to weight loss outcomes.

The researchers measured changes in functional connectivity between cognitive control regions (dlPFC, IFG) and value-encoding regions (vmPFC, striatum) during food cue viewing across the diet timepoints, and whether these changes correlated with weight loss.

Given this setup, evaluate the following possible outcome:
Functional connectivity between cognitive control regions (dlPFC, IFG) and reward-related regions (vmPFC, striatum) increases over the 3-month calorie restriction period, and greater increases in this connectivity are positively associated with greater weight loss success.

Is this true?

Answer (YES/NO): NO